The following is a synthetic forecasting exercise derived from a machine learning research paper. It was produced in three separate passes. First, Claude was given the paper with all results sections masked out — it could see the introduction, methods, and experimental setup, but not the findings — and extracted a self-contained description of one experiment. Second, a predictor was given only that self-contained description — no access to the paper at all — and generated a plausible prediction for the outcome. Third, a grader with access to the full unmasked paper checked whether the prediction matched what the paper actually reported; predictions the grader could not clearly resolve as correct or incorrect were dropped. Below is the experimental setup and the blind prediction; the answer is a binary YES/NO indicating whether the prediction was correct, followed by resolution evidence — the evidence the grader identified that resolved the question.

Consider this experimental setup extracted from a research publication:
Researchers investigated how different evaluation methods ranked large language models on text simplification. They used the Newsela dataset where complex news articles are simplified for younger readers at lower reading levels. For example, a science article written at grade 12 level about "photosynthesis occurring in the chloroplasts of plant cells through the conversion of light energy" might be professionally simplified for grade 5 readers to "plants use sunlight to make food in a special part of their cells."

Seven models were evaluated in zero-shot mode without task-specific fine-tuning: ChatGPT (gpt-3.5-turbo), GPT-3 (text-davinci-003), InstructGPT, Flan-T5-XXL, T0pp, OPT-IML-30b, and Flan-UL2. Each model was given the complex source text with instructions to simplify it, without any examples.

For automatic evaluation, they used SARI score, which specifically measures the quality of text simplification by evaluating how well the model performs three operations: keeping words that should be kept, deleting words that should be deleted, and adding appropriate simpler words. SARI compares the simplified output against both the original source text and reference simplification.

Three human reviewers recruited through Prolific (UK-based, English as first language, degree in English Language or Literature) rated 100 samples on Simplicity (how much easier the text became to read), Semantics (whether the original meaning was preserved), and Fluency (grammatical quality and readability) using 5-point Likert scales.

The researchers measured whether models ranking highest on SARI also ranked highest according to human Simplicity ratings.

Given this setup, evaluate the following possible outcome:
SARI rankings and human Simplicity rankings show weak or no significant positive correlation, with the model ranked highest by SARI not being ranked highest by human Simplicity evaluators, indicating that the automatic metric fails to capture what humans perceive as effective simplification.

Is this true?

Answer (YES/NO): YES